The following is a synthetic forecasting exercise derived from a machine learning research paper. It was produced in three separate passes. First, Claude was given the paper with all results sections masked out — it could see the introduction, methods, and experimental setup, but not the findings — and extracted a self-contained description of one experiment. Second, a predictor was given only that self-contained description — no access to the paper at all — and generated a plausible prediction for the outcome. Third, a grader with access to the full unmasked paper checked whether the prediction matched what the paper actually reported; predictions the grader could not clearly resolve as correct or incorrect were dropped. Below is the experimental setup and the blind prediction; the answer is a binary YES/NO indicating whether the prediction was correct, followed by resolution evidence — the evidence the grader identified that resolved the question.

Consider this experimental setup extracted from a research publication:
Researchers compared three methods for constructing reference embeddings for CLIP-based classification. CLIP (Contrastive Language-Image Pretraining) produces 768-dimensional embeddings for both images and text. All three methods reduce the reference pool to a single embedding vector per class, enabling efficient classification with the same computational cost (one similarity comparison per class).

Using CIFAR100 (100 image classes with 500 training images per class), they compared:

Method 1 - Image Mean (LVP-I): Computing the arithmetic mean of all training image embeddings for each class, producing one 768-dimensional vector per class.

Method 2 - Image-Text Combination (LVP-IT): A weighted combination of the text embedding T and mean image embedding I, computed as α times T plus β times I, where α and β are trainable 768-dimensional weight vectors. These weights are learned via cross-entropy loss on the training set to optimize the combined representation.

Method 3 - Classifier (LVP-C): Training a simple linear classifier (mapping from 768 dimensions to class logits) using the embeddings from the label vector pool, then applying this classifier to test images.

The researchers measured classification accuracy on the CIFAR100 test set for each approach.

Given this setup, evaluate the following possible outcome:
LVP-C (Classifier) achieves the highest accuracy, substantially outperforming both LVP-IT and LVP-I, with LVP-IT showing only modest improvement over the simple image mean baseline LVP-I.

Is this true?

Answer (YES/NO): NO